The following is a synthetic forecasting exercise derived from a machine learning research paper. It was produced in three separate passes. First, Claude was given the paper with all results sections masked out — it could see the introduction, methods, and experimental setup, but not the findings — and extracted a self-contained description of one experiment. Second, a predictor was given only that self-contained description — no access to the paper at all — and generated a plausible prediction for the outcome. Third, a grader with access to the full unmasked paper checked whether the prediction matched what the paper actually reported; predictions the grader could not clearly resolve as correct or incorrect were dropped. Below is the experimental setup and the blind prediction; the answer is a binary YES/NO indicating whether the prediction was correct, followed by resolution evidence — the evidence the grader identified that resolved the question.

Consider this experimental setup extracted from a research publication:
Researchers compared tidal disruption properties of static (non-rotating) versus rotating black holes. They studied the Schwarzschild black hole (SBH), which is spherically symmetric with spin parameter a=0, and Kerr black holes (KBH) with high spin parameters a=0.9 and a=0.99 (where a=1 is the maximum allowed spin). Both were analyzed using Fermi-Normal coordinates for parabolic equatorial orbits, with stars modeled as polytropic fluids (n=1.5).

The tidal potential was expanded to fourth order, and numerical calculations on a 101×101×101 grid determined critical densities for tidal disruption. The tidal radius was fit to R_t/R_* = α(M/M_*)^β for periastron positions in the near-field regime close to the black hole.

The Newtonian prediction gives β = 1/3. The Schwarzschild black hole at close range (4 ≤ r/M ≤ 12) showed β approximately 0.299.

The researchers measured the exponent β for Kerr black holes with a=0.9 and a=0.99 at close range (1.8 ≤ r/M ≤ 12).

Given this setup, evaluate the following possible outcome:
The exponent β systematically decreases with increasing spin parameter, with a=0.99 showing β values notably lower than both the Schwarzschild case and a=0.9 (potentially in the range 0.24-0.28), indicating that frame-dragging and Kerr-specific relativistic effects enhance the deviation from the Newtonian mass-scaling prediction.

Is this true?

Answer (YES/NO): NO